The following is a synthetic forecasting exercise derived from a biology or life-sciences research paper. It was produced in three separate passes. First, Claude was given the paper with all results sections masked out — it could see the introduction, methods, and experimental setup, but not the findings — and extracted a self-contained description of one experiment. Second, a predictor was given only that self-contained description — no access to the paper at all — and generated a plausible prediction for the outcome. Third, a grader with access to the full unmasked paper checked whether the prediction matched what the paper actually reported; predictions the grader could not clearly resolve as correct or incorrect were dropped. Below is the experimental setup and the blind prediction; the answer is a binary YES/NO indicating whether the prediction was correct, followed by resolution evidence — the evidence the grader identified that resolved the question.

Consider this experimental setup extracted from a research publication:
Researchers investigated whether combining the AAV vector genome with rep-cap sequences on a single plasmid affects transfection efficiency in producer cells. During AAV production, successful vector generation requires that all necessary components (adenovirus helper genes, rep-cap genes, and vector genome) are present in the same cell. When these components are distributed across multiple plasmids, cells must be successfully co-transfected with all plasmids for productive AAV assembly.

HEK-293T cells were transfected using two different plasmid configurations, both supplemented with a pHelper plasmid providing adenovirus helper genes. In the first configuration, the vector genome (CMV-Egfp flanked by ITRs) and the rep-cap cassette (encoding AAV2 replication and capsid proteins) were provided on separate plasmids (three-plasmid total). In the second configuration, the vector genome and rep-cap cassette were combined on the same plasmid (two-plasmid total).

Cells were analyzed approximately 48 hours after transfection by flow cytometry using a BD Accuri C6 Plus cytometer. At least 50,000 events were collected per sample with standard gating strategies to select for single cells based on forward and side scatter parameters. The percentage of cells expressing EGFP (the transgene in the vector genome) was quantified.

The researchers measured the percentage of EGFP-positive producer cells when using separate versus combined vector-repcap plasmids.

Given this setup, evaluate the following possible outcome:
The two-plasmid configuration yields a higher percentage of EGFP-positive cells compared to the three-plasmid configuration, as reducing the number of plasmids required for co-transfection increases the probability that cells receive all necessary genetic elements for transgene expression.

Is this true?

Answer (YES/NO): NO